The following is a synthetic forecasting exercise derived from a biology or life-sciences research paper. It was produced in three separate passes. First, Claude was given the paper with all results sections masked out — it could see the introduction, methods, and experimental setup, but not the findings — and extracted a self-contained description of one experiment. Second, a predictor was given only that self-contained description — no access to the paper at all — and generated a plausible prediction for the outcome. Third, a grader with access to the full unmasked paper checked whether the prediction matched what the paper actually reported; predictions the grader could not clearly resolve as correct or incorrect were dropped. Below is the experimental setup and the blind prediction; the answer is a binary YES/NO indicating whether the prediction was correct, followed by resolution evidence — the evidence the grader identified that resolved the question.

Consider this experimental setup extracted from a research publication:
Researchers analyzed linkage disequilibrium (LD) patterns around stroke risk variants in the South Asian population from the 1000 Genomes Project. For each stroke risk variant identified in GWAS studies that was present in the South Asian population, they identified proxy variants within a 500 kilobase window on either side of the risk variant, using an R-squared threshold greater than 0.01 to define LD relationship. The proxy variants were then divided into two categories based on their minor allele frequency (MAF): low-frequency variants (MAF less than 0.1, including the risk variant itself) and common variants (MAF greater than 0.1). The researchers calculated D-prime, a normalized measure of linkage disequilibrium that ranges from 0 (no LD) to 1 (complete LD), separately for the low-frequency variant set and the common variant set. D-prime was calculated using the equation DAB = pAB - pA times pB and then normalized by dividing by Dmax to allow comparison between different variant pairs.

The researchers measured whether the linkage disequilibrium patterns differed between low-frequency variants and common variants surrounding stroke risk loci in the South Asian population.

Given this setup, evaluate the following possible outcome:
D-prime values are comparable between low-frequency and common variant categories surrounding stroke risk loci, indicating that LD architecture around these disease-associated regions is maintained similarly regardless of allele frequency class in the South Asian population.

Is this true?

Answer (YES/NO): NO